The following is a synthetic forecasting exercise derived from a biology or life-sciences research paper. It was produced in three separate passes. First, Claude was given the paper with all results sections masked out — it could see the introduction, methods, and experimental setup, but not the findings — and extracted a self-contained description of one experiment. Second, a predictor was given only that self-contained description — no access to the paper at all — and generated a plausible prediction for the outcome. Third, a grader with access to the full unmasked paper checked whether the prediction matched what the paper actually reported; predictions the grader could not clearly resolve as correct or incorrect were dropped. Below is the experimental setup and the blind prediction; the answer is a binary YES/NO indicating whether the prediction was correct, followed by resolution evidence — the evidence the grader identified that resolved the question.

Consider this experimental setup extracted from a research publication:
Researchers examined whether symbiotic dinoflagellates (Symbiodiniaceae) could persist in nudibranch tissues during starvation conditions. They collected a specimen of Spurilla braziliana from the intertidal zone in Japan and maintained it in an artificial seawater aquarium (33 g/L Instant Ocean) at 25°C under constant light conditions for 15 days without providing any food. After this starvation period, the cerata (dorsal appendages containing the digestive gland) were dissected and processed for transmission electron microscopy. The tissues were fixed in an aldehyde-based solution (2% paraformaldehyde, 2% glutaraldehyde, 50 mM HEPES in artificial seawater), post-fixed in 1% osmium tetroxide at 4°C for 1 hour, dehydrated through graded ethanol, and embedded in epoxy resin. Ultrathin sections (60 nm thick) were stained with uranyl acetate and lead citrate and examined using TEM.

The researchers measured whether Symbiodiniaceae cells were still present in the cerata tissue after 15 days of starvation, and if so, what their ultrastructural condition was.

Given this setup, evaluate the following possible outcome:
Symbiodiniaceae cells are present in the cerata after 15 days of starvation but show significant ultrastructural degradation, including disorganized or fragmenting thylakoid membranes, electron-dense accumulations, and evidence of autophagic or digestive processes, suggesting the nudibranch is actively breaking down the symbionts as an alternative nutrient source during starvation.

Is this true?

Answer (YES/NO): NO